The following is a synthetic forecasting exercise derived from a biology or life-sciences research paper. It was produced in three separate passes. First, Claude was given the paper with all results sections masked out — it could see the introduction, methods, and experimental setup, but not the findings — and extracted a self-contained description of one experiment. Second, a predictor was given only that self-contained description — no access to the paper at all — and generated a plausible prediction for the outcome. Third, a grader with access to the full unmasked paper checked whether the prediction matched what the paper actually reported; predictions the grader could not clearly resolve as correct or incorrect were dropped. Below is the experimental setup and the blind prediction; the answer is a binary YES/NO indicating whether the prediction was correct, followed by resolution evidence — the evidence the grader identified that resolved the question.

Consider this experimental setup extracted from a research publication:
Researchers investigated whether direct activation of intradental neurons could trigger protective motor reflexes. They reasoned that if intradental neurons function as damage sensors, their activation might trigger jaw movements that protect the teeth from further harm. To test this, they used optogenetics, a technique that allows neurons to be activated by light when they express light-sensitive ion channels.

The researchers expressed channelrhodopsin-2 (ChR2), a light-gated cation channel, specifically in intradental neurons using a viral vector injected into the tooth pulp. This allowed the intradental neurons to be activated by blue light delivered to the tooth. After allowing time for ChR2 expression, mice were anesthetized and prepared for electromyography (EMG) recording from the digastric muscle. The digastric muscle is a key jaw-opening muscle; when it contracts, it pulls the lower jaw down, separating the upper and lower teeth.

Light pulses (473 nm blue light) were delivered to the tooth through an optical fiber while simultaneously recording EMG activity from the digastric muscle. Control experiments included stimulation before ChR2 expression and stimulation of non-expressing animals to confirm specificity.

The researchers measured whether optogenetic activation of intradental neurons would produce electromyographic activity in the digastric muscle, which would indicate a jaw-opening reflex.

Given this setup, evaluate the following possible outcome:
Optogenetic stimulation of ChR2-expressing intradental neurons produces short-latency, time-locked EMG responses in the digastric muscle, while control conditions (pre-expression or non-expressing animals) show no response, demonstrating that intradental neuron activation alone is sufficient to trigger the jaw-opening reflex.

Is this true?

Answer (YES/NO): YES